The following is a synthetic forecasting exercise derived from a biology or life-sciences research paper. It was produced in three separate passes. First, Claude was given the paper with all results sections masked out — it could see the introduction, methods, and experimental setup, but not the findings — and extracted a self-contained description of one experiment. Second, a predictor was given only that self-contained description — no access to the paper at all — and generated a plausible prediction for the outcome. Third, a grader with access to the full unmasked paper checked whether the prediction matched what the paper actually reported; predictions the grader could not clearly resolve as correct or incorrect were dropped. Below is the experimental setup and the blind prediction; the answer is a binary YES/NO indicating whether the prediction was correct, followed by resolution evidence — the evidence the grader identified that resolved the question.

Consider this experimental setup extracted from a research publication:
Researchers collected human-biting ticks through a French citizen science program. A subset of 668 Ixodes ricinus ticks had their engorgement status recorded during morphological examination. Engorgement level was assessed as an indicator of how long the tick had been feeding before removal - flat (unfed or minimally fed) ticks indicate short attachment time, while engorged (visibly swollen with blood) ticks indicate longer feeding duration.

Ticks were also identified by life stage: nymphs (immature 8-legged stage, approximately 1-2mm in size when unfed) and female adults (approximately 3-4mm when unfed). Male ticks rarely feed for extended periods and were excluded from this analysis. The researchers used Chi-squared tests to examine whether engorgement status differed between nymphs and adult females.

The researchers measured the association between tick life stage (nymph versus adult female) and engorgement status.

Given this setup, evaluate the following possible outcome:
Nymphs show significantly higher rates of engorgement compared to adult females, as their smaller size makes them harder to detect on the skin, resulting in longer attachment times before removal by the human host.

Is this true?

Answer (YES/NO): YES